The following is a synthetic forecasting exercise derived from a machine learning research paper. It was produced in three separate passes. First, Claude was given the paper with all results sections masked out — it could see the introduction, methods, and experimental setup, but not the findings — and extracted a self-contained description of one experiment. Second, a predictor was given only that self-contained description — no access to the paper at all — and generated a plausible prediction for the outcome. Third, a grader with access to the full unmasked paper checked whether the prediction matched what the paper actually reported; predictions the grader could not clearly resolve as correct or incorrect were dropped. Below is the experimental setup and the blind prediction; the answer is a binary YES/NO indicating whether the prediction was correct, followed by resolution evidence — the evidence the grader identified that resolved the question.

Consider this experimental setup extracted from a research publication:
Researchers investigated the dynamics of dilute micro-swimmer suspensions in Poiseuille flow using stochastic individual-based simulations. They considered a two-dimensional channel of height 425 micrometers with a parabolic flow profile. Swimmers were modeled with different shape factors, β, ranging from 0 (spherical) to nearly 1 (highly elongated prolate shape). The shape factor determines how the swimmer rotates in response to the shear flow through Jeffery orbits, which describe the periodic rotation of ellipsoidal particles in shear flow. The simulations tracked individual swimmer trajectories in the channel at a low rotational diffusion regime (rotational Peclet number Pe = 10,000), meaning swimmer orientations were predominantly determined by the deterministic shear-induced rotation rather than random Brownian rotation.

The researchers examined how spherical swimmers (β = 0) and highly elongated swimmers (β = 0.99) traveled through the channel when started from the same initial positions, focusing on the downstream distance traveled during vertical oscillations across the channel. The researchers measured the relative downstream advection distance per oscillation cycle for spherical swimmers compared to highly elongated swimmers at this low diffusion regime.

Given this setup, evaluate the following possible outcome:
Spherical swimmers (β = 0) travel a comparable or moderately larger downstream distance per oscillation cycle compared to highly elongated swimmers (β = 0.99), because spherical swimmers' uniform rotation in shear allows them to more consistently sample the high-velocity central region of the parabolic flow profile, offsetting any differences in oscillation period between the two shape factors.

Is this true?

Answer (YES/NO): NO